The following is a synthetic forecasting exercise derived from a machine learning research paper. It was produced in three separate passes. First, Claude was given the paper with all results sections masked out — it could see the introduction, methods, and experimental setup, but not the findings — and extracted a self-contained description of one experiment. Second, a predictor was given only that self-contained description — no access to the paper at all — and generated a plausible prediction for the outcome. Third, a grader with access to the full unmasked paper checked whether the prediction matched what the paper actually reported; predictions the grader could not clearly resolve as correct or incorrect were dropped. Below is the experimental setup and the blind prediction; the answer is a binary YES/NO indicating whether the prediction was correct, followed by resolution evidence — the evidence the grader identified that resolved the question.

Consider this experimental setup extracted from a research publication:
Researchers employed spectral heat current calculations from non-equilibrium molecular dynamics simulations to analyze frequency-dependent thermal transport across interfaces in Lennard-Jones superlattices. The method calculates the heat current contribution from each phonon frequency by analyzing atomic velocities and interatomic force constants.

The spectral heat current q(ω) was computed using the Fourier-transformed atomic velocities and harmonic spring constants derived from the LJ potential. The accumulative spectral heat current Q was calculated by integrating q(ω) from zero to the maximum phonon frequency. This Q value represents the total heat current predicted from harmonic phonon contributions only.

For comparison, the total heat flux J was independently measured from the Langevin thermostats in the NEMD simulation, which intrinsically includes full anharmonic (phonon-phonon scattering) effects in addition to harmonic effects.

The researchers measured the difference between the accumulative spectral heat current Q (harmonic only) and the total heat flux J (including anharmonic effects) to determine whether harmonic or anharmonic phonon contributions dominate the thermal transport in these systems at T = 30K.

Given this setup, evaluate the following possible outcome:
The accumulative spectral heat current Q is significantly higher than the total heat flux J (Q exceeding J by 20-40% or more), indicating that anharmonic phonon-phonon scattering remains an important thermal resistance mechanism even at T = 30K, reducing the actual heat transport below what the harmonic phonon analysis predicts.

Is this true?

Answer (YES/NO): NO